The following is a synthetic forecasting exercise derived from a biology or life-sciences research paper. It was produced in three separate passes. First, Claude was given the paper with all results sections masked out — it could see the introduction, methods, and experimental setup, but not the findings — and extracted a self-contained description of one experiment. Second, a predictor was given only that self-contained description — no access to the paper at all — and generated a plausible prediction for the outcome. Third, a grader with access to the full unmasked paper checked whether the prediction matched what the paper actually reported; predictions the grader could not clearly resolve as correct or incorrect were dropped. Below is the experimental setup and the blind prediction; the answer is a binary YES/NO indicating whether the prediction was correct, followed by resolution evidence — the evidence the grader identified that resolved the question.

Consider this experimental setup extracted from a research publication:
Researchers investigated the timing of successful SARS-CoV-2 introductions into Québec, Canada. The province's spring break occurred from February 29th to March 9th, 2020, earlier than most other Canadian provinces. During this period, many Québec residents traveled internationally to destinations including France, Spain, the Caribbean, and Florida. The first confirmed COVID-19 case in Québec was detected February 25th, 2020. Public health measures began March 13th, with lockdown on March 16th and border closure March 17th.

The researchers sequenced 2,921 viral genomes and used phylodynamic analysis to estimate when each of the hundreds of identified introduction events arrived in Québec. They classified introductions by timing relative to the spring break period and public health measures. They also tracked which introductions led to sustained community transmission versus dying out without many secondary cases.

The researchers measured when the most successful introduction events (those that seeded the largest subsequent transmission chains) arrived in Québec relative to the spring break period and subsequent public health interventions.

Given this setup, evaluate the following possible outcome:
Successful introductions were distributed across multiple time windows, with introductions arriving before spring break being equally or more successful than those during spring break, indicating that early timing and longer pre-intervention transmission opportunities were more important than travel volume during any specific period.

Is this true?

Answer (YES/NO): NO